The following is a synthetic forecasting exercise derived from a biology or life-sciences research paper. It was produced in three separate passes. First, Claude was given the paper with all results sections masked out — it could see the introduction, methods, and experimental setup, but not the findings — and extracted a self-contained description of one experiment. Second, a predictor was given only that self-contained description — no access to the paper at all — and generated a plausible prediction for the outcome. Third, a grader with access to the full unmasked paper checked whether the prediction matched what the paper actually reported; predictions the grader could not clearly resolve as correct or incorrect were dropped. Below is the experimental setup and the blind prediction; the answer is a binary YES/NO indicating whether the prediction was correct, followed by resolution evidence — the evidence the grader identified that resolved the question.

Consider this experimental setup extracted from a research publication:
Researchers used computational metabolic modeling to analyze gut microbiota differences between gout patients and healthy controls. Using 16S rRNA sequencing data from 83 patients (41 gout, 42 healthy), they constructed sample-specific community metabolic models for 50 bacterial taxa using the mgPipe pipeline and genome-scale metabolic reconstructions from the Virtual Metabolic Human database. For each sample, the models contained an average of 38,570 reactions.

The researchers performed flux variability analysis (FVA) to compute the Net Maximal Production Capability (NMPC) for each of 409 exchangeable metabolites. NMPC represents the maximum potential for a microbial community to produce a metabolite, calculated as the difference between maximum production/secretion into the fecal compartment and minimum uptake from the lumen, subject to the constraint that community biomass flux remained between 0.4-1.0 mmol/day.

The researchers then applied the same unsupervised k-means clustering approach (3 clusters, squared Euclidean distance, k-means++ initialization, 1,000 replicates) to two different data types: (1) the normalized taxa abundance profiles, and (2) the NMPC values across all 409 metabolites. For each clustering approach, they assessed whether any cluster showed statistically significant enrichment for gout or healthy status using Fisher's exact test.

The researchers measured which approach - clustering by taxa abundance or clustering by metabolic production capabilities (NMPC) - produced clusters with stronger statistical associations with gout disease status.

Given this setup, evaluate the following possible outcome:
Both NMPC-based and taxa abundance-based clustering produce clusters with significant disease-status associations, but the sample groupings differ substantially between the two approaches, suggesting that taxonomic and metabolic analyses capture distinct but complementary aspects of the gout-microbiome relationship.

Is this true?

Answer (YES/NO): NO